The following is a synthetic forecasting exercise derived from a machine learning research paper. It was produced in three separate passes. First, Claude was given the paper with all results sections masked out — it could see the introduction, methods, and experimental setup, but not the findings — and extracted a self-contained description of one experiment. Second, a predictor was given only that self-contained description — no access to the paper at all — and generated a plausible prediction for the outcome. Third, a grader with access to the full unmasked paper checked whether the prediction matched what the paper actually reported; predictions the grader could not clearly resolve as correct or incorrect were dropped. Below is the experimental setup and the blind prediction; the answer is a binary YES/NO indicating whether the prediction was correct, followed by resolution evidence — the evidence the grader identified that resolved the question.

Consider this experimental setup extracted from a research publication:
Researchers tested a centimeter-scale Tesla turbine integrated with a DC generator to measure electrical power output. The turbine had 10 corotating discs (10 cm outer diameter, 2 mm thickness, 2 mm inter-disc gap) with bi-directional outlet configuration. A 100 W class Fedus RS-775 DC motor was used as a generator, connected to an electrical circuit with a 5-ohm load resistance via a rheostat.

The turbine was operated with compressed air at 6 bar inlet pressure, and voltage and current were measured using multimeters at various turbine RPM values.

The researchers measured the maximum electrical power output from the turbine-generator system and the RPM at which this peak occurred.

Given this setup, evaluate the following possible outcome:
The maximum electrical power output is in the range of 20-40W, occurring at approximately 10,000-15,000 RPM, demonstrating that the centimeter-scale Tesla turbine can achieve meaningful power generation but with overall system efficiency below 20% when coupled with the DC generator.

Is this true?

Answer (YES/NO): NO